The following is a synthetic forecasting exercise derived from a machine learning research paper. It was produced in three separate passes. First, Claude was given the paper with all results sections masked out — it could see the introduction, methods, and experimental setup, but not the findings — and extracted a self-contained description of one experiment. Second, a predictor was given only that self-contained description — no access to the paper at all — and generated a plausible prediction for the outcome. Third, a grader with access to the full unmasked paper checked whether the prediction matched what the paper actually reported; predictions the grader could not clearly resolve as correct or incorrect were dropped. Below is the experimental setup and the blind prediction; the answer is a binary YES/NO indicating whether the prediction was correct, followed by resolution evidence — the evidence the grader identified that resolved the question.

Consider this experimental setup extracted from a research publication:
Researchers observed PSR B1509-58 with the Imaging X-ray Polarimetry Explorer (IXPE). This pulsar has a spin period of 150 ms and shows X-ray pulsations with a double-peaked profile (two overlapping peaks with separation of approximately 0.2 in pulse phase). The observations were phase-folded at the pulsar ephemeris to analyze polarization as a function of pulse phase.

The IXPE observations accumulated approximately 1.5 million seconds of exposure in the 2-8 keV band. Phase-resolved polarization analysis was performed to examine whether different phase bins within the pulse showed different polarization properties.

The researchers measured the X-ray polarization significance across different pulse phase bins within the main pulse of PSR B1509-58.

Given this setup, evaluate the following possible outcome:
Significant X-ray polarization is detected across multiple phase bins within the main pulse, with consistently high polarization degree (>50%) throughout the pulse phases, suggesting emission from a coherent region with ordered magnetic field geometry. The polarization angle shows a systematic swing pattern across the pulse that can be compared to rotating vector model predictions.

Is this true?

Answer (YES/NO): NO